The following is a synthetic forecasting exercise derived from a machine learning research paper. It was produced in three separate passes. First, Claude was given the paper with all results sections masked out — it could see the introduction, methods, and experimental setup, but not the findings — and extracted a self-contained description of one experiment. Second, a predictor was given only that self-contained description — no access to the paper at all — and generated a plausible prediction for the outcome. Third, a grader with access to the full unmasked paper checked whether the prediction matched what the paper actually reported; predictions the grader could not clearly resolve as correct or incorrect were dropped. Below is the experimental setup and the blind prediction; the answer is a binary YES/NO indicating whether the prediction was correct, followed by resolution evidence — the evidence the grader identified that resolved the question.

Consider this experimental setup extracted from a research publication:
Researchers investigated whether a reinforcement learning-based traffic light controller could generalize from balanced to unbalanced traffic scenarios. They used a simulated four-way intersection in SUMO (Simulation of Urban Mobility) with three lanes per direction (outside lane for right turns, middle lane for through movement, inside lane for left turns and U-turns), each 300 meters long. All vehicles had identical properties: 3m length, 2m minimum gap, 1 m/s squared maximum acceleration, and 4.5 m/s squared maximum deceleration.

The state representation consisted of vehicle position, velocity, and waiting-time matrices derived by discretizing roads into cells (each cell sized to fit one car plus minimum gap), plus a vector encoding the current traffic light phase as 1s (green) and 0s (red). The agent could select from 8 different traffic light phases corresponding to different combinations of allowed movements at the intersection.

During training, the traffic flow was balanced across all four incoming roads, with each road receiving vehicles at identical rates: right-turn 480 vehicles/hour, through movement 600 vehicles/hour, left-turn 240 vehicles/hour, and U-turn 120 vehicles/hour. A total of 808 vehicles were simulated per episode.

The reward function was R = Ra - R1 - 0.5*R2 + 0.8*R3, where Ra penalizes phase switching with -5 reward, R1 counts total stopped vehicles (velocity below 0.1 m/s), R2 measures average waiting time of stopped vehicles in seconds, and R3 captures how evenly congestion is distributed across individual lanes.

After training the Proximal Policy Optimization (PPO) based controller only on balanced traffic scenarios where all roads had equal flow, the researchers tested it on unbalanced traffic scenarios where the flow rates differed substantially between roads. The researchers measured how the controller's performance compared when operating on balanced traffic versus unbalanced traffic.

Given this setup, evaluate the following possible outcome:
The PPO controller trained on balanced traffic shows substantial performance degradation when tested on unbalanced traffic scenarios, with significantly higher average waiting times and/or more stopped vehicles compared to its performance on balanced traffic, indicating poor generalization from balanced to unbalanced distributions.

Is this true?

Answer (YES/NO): NO